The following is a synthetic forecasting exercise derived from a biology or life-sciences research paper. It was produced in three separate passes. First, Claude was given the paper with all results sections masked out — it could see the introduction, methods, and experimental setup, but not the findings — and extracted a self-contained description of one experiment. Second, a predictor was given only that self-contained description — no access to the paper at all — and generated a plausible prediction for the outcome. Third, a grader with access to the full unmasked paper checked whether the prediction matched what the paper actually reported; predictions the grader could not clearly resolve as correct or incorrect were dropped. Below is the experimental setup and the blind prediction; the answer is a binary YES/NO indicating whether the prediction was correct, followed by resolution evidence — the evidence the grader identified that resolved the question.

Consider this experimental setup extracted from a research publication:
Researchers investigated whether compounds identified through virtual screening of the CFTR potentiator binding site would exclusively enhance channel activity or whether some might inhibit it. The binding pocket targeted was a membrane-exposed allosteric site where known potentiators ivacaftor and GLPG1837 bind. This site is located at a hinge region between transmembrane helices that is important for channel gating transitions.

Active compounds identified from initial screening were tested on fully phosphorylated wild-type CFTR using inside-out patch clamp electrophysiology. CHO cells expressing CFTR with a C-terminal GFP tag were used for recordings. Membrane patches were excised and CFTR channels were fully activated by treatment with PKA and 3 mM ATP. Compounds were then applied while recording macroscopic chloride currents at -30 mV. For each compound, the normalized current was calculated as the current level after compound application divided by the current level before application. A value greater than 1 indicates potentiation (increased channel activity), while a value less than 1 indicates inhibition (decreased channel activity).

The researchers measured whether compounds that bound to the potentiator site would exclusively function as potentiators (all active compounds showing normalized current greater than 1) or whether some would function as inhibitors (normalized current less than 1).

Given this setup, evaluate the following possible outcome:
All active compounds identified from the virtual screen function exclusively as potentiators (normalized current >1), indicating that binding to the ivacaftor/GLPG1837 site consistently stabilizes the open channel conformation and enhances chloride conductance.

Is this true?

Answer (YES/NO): NO